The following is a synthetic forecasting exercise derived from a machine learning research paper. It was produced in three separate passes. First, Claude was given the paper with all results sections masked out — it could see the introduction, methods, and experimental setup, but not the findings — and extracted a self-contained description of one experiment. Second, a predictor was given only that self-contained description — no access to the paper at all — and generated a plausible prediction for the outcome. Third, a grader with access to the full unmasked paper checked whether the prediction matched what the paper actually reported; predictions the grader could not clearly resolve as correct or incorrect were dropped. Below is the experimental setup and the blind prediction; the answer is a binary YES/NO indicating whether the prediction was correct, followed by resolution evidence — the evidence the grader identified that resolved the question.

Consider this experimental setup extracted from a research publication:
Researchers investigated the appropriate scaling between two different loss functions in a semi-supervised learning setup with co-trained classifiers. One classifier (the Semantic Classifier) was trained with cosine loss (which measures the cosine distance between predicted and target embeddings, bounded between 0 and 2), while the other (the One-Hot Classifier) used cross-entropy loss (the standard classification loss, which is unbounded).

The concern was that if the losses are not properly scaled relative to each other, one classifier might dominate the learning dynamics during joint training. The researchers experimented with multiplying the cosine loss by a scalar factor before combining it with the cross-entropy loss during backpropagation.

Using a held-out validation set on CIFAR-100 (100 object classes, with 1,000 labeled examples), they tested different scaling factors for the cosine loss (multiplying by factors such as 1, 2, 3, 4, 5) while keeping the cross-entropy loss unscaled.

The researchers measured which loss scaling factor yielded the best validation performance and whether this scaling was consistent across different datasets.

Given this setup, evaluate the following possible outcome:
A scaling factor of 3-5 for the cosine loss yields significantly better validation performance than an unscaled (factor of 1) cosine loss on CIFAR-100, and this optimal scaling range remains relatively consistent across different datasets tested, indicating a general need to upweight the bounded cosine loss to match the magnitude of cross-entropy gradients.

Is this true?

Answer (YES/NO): NO